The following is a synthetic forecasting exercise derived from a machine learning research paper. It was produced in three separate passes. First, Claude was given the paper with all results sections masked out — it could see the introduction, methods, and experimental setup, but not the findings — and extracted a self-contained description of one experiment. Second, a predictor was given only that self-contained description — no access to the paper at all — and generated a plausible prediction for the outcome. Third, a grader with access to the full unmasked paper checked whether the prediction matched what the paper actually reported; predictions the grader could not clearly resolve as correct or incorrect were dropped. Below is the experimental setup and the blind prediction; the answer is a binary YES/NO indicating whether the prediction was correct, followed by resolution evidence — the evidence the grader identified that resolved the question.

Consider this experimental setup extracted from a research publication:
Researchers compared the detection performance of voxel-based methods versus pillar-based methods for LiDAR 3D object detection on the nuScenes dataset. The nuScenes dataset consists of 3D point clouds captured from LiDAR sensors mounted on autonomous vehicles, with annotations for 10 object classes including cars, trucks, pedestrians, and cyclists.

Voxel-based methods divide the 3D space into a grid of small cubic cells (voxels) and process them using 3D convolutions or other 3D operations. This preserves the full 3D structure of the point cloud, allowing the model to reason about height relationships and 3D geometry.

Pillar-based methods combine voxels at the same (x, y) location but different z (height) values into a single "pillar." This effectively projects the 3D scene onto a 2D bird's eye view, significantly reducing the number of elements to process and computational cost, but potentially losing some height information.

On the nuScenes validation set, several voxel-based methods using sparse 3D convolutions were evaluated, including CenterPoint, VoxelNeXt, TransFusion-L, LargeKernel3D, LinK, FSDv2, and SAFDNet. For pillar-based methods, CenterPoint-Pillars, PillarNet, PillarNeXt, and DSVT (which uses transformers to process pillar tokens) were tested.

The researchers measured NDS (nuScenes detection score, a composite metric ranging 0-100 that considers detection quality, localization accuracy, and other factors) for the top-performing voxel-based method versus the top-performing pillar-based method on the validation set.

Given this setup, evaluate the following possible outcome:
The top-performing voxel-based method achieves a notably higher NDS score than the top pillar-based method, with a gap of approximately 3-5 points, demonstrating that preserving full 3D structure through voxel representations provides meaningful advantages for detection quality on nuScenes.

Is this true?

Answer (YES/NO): NO